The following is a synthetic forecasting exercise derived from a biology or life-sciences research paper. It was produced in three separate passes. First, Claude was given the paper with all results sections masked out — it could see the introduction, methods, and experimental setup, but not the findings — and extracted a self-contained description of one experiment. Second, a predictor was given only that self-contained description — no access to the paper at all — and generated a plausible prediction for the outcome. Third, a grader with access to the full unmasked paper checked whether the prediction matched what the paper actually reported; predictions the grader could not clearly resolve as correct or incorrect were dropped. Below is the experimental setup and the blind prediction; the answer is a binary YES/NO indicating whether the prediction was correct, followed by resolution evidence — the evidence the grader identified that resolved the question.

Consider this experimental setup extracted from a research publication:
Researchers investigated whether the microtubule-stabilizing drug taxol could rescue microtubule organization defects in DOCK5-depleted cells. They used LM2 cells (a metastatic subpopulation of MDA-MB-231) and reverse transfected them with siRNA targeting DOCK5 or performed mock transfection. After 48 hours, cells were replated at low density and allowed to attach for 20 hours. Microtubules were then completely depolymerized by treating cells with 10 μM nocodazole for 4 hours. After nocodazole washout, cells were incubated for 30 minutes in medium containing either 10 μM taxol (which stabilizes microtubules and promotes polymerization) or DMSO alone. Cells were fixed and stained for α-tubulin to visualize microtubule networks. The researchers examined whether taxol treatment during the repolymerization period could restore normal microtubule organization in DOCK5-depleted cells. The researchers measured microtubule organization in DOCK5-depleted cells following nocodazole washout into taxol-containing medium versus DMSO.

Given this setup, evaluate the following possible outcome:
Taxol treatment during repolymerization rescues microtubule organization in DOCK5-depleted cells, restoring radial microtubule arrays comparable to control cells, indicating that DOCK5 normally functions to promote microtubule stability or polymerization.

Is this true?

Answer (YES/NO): NO